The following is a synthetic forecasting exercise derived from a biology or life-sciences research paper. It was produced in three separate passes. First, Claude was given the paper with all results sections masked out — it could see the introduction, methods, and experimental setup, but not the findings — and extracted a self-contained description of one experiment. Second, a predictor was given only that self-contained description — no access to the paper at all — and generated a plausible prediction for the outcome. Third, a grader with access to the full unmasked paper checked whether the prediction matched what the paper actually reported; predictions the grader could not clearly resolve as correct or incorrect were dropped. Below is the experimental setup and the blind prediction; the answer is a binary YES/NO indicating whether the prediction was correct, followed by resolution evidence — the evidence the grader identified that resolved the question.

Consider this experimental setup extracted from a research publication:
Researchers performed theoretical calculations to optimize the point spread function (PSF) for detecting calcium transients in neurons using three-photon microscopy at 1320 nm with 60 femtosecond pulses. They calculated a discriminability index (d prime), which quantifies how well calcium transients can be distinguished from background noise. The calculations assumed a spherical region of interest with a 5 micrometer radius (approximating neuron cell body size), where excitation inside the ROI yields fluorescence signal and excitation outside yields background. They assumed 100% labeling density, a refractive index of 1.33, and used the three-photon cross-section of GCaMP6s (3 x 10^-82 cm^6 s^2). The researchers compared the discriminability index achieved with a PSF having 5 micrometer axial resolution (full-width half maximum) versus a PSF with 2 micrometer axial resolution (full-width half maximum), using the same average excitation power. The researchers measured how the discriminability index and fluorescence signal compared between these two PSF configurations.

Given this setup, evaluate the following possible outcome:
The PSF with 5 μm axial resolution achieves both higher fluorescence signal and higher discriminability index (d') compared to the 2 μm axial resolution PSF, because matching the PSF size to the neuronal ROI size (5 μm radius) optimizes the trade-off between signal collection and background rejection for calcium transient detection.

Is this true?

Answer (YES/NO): YES